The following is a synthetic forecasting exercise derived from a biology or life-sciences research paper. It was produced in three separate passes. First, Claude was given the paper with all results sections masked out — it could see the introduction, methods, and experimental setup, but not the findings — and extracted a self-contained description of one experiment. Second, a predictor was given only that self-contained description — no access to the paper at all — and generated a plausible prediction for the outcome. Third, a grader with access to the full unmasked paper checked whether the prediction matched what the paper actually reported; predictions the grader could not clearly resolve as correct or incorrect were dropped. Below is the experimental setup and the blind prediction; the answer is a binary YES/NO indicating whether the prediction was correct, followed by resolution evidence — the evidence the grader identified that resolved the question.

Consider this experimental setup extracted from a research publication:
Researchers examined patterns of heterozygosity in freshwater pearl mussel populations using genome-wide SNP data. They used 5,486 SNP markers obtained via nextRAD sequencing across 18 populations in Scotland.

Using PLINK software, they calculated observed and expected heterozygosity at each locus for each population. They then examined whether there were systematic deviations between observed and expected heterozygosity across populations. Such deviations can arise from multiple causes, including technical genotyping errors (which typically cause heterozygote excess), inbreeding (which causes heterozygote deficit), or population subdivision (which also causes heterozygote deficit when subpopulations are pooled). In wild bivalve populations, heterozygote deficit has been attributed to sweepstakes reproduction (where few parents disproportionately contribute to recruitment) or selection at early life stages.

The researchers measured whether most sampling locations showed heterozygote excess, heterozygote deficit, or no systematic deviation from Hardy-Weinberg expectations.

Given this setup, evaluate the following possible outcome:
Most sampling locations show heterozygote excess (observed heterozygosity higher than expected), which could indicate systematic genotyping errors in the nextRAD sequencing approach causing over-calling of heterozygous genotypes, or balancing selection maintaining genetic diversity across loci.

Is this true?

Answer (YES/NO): NO